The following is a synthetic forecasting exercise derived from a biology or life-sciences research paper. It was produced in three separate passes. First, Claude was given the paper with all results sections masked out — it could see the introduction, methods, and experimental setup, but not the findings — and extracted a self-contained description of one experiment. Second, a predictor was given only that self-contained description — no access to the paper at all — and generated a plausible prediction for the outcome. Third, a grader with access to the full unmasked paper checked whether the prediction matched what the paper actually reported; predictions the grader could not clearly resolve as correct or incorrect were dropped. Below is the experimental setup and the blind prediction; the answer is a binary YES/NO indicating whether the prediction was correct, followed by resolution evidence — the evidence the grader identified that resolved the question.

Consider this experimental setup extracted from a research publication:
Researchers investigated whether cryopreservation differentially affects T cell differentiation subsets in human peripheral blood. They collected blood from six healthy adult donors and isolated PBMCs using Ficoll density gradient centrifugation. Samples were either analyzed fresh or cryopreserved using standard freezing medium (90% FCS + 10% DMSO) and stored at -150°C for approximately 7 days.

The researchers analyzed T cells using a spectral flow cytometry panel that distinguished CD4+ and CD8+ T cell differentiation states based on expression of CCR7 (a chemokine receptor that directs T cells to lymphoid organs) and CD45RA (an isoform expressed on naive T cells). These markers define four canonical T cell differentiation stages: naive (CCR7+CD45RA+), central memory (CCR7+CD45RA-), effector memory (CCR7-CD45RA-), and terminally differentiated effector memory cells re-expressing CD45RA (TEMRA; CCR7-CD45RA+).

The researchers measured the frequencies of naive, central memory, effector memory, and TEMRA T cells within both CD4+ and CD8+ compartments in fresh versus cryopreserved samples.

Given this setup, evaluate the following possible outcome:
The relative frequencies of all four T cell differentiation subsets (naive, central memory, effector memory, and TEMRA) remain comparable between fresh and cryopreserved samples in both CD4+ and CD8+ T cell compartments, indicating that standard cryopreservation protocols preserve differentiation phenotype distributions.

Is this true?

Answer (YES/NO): NO